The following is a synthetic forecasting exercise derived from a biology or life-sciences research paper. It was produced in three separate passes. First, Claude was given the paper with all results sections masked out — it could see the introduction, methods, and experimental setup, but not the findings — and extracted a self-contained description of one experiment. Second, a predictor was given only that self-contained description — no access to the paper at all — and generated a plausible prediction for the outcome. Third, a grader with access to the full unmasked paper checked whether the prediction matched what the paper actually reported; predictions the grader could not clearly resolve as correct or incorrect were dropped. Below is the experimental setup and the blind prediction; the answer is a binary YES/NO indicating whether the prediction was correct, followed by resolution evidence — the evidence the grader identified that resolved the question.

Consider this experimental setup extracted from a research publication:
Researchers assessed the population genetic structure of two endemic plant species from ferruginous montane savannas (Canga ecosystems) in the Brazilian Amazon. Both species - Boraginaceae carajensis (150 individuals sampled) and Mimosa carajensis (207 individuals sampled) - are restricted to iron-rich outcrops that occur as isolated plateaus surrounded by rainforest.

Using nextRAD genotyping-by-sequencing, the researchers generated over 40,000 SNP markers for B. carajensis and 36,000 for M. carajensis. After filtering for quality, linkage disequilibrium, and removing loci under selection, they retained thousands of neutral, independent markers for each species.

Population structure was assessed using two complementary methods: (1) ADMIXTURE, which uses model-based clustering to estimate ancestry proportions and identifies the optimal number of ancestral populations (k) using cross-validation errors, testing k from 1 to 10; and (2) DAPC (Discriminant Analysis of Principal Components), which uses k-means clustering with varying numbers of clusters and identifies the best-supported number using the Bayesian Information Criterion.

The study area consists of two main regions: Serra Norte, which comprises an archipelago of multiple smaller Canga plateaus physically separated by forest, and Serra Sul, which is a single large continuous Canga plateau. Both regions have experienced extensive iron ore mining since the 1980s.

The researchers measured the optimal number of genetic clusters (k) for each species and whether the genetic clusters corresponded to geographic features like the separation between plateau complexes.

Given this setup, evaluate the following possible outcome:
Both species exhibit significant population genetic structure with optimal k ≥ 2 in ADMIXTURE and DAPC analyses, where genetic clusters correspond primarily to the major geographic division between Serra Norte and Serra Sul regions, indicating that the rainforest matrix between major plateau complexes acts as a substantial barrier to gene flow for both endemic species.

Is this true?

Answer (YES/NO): NO